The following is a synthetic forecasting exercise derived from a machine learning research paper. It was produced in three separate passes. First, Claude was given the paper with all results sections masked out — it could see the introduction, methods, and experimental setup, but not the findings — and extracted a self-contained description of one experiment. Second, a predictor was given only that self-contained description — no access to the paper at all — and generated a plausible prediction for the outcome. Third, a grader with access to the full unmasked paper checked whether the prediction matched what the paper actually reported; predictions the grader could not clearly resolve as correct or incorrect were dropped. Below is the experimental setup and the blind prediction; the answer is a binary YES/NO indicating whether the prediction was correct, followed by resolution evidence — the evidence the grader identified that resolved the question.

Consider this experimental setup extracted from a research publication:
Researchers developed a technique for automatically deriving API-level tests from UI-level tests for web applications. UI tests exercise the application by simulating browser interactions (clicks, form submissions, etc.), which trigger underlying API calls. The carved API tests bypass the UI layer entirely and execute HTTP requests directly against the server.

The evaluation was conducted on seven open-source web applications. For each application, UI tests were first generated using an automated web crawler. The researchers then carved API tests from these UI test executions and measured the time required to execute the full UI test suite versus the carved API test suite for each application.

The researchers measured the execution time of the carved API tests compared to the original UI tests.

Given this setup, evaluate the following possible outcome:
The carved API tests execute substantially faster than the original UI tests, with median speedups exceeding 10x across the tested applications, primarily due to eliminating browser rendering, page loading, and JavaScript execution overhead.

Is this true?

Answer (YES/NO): NO